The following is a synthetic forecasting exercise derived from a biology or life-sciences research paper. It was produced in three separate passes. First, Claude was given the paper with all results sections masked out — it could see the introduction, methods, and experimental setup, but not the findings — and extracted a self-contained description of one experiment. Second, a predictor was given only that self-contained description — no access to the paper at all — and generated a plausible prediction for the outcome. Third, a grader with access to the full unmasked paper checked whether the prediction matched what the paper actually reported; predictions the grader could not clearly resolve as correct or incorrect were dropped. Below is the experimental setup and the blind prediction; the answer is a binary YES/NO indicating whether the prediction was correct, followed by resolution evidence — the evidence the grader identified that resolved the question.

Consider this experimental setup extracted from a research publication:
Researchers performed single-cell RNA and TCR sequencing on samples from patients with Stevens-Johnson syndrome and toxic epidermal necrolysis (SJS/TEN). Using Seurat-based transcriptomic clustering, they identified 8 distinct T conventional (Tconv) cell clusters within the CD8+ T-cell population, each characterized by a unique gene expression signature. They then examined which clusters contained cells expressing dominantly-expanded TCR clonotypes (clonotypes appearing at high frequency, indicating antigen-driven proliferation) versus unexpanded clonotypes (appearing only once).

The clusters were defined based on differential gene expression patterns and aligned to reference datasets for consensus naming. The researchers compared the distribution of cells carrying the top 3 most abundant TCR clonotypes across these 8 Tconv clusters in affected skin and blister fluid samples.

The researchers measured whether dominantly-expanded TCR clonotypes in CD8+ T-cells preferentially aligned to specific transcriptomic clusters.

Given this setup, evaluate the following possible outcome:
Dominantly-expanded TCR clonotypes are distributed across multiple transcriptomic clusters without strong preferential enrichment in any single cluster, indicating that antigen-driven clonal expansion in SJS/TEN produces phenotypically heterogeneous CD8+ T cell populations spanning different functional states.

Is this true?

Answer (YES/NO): NO